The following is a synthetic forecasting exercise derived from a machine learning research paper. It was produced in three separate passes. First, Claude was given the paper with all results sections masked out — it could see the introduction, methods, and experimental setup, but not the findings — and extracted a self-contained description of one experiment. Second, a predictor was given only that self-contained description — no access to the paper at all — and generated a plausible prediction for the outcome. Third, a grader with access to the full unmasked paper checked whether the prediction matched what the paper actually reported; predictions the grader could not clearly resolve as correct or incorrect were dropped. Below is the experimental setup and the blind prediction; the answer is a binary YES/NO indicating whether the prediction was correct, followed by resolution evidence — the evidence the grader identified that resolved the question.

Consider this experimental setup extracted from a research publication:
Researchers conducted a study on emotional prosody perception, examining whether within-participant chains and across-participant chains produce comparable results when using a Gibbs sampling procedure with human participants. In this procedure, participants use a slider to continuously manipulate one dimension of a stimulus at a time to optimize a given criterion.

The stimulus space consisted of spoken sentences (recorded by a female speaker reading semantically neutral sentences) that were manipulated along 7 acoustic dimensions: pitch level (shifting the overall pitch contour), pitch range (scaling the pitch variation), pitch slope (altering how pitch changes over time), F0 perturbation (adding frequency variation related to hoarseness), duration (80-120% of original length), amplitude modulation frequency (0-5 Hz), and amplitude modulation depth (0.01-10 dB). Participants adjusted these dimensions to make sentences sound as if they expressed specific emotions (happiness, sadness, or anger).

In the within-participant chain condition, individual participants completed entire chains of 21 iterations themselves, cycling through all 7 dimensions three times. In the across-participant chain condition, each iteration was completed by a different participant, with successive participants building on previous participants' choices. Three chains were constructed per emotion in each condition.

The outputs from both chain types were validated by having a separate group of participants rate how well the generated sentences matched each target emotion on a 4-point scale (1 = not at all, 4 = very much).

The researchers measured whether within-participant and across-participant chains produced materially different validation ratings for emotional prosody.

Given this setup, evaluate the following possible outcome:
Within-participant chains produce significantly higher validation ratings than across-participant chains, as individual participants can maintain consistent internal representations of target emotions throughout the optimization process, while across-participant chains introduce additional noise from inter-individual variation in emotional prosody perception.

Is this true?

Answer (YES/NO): NO